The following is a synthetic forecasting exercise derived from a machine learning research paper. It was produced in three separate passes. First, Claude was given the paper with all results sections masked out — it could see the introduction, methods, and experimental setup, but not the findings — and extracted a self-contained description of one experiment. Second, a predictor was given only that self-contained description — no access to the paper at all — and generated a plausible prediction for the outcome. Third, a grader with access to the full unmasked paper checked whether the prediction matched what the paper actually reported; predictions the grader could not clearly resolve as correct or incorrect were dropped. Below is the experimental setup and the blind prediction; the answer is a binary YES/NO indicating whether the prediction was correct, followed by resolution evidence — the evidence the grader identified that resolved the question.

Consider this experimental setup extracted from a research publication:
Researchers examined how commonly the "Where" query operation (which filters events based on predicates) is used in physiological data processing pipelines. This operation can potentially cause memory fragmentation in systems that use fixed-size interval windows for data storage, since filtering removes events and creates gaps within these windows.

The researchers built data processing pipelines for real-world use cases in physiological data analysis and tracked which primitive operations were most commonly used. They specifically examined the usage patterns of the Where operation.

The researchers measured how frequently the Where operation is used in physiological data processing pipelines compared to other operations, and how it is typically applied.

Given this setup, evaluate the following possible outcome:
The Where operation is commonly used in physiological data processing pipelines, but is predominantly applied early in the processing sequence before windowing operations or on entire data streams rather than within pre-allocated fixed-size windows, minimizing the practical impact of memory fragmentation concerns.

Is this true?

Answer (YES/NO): NO